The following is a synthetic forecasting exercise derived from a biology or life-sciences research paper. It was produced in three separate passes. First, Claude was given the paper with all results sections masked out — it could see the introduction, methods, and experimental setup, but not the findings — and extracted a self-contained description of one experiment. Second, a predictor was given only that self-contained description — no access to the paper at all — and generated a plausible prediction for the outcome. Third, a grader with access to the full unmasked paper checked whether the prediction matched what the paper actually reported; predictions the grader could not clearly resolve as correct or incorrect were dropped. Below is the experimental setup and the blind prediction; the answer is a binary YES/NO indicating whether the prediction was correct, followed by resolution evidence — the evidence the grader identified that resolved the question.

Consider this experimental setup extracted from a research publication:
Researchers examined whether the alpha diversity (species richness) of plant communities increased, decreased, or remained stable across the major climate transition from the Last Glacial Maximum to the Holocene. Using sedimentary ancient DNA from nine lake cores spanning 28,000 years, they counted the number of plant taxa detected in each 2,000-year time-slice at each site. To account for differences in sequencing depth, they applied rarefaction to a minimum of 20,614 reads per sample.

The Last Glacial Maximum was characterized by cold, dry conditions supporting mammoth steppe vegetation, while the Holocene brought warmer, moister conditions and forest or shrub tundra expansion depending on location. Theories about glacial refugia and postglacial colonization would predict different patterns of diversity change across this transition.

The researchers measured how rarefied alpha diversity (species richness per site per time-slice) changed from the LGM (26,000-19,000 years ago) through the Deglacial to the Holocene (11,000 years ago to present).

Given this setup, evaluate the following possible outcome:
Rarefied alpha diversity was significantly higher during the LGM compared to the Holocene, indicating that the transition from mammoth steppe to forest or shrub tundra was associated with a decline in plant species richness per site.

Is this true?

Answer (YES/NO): NO